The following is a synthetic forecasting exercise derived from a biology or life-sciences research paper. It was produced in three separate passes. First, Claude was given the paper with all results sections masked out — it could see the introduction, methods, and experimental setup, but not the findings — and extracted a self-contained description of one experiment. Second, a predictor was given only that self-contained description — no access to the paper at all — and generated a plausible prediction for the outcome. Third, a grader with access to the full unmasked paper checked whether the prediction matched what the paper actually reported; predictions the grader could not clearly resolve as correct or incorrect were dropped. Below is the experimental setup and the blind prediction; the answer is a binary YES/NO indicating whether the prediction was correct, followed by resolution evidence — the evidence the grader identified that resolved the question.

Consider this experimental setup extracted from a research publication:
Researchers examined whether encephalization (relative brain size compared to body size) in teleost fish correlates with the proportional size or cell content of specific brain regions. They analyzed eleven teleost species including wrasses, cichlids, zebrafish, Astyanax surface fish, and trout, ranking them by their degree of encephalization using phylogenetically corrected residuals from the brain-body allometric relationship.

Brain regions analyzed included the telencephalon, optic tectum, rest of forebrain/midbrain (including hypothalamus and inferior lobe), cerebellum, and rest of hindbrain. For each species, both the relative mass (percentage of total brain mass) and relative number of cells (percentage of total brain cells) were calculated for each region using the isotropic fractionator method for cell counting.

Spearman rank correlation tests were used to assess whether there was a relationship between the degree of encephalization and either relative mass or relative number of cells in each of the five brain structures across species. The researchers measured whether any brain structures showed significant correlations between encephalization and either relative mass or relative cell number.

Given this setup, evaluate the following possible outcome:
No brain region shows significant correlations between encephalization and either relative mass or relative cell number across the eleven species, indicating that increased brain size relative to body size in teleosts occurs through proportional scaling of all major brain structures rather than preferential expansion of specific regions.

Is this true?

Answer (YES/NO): NO